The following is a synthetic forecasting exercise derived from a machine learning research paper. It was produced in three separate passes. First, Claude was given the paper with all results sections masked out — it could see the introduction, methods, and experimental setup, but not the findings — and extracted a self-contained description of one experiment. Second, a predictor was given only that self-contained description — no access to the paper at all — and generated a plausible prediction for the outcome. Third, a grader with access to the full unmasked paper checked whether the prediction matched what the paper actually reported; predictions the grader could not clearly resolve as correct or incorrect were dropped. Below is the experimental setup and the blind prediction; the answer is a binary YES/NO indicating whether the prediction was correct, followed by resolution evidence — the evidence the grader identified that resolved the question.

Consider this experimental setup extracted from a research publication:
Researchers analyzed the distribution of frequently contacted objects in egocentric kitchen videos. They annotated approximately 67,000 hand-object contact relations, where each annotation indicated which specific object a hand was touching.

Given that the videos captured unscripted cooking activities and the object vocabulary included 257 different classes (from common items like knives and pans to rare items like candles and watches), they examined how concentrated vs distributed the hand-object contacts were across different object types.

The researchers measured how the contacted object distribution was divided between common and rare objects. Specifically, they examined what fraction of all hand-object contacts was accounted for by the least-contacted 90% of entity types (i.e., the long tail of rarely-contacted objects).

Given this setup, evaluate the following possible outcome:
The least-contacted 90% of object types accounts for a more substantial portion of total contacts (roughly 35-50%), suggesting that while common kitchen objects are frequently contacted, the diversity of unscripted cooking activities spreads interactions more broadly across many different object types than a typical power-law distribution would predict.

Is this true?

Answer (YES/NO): NO